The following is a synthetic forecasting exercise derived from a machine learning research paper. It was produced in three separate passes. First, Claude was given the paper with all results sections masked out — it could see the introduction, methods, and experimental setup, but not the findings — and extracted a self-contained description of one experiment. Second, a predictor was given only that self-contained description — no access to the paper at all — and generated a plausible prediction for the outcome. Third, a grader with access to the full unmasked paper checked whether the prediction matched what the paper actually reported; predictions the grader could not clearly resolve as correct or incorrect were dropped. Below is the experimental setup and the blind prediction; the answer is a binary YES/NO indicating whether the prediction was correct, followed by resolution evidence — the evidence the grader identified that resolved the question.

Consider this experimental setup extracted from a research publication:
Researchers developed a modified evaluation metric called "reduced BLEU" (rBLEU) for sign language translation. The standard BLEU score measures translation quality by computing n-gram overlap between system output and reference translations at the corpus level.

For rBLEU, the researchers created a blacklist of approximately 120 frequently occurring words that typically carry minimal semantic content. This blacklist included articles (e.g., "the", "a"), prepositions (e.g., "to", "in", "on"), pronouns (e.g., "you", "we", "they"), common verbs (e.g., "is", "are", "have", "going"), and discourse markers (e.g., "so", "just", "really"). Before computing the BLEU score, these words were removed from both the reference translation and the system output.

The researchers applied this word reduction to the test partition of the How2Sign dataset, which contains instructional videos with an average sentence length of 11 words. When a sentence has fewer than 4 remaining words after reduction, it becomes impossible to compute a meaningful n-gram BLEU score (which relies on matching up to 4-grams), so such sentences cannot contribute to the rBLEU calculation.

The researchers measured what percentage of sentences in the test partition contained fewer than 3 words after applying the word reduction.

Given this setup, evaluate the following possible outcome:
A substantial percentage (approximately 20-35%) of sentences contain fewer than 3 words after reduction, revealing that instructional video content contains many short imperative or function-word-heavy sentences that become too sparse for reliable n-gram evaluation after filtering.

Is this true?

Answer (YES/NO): NO